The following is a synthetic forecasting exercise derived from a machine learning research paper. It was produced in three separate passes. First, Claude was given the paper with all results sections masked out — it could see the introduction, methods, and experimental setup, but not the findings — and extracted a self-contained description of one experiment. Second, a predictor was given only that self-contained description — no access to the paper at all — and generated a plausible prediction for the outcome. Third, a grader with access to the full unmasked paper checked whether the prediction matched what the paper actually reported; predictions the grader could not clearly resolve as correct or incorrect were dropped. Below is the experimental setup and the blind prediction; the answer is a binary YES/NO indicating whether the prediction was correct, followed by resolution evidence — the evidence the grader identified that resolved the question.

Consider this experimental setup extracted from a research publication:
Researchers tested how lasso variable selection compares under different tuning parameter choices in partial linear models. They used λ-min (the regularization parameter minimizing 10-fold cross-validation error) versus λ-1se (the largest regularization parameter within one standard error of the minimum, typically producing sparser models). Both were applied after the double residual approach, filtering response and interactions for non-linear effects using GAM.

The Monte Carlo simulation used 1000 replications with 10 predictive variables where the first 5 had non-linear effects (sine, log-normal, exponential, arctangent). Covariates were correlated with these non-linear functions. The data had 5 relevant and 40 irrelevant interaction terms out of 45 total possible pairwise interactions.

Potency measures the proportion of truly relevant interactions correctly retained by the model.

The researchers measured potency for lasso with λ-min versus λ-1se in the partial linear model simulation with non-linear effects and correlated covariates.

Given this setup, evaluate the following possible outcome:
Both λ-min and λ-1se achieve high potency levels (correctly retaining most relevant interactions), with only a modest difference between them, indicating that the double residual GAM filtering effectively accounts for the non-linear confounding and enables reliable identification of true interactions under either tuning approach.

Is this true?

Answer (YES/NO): NO